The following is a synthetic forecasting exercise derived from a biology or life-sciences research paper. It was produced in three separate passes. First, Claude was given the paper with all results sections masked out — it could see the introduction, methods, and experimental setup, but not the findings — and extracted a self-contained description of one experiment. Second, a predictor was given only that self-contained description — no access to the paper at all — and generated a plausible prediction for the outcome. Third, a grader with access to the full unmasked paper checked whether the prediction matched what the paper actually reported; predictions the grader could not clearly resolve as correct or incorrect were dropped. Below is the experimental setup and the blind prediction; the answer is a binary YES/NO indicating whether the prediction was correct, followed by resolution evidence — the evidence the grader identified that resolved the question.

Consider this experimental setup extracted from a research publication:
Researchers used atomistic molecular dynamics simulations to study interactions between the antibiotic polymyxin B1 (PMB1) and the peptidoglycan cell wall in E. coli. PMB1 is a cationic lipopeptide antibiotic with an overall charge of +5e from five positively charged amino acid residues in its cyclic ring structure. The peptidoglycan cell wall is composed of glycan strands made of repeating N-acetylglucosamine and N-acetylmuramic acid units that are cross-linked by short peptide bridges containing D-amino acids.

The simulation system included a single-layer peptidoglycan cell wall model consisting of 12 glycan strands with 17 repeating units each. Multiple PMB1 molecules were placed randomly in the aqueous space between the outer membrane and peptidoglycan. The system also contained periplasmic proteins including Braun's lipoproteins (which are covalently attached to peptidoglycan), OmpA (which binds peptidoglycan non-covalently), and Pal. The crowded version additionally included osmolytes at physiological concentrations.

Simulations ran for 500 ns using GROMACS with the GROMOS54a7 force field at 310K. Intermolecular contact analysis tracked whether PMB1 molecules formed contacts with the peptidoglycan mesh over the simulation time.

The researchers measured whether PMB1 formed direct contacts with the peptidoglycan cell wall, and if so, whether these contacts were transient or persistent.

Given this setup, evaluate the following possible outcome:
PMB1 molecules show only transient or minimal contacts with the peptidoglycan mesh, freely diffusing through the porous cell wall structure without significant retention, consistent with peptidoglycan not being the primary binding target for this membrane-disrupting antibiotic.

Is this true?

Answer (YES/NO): NO